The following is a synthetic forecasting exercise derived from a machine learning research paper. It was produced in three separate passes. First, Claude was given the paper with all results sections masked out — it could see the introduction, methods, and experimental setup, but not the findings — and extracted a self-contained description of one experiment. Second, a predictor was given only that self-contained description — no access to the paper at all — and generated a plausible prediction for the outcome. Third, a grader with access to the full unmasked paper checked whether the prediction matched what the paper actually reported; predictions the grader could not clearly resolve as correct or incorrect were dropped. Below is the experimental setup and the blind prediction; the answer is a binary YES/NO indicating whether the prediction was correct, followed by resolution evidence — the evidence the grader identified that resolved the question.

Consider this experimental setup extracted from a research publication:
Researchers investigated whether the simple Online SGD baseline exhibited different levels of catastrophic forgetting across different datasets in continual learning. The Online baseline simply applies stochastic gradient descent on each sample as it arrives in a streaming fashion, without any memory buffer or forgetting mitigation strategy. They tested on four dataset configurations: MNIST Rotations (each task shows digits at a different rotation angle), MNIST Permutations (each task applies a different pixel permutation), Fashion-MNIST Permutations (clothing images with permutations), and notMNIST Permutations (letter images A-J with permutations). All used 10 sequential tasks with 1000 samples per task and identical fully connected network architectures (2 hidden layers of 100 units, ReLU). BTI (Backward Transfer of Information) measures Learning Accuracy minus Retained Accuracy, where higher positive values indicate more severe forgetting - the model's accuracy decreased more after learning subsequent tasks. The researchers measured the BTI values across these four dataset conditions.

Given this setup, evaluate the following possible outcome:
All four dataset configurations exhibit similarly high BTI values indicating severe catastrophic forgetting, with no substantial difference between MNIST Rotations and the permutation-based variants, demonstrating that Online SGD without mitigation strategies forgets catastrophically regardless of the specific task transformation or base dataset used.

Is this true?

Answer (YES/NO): NO